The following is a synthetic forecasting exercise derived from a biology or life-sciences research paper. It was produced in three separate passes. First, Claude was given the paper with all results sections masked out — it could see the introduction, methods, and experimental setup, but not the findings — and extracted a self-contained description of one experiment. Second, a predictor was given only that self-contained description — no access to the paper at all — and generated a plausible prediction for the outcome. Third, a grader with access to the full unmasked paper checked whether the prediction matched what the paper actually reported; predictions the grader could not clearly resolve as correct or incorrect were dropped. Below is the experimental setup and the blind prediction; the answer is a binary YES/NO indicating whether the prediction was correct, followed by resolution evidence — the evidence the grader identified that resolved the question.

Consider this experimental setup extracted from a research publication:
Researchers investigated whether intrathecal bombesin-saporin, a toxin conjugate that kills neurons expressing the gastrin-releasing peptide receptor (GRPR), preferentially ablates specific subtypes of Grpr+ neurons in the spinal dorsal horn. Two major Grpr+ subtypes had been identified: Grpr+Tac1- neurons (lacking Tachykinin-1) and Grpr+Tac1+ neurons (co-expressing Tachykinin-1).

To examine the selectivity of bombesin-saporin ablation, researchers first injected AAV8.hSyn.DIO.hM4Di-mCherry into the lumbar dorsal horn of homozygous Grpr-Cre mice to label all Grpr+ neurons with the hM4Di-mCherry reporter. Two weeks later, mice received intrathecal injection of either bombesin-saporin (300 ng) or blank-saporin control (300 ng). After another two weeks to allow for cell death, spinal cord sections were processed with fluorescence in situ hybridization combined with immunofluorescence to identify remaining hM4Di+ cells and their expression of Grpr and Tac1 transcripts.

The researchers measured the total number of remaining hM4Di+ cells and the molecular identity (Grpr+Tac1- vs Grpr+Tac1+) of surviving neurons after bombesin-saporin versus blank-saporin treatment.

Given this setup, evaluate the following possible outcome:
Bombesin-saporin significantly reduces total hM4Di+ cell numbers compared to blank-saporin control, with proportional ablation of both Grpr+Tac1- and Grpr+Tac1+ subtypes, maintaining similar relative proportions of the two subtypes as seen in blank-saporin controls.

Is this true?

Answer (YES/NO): NO